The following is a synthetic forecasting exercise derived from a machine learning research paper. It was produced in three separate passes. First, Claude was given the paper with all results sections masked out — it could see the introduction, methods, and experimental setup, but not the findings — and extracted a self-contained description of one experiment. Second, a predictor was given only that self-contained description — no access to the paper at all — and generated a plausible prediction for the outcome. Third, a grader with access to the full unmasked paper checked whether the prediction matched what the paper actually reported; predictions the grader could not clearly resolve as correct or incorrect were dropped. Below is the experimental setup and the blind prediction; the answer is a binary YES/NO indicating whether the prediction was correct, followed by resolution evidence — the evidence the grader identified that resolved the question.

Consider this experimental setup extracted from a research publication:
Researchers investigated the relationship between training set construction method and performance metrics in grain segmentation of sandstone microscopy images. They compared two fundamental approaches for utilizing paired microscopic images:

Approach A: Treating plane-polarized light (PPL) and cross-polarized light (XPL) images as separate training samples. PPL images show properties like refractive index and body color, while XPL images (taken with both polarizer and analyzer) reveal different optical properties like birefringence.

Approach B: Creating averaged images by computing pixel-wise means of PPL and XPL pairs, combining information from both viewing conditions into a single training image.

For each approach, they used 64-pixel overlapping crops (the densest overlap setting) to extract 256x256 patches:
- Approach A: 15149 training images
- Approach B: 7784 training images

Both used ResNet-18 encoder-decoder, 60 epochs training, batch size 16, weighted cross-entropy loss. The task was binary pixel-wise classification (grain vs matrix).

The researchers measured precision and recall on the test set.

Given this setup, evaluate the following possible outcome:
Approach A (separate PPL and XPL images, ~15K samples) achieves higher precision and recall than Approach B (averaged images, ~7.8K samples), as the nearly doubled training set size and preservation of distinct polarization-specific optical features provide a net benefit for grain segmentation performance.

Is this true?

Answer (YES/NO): NO